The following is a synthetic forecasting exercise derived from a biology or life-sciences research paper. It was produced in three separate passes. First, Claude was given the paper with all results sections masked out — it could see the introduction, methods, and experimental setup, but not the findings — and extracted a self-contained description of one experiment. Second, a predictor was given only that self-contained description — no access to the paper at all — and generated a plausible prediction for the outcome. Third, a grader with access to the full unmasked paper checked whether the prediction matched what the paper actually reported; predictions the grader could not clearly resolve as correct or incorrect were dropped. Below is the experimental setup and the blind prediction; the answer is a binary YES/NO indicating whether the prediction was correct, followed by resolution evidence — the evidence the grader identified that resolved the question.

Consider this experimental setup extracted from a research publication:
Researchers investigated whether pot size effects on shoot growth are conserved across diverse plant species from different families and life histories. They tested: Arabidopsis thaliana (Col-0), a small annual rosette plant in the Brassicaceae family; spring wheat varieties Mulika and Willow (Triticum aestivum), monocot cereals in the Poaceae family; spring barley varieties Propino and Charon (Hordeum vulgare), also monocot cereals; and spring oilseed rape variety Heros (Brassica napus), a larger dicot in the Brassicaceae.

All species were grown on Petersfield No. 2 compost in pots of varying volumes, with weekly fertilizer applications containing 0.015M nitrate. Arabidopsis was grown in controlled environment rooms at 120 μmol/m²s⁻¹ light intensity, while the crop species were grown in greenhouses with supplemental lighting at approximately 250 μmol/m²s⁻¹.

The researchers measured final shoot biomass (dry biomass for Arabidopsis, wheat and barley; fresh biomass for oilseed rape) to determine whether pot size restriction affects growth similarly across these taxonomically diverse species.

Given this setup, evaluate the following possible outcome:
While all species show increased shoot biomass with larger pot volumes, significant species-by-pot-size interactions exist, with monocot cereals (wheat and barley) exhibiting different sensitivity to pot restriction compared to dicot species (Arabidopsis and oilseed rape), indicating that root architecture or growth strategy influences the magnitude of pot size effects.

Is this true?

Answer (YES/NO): NO